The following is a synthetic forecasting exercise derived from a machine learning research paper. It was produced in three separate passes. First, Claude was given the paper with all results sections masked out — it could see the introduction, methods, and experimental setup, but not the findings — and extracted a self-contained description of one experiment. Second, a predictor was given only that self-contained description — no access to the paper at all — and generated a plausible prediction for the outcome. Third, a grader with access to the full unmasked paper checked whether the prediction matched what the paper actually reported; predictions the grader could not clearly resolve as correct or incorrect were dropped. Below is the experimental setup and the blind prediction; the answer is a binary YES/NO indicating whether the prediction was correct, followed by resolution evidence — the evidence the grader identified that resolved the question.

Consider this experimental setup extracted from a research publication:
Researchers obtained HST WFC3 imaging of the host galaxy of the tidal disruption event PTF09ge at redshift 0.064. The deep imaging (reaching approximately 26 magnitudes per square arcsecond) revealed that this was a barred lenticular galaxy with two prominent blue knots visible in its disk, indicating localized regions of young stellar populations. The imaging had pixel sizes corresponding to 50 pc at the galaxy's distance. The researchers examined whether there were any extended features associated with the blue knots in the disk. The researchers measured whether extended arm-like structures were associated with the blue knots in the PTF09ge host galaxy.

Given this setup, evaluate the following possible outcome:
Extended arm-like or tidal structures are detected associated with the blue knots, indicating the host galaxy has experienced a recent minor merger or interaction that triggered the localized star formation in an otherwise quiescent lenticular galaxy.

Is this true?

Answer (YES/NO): NO